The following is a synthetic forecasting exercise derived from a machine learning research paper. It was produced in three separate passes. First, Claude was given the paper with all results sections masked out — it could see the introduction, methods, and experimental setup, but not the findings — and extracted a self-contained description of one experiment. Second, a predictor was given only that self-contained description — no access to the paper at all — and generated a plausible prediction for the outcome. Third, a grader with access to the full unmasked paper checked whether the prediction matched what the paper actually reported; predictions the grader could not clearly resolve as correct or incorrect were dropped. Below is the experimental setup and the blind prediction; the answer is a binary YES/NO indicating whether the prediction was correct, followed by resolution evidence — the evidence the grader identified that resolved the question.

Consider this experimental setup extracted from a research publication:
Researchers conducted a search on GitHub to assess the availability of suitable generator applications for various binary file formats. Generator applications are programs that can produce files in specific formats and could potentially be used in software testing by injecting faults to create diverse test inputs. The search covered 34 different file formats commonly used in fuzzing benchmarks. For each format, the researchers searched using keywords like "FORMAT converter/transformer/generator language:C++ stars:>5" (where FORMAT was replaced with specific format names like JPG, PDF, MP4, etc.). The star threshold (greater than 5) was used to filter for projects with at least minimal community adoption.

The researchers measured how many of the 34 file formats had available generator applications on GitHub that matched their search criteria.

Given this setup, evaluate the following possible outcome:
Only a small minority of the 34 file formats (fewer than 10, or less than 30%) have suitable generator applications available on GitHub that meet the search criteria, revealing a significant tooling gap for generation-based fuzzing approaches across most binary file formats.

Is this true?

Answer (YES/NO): NO